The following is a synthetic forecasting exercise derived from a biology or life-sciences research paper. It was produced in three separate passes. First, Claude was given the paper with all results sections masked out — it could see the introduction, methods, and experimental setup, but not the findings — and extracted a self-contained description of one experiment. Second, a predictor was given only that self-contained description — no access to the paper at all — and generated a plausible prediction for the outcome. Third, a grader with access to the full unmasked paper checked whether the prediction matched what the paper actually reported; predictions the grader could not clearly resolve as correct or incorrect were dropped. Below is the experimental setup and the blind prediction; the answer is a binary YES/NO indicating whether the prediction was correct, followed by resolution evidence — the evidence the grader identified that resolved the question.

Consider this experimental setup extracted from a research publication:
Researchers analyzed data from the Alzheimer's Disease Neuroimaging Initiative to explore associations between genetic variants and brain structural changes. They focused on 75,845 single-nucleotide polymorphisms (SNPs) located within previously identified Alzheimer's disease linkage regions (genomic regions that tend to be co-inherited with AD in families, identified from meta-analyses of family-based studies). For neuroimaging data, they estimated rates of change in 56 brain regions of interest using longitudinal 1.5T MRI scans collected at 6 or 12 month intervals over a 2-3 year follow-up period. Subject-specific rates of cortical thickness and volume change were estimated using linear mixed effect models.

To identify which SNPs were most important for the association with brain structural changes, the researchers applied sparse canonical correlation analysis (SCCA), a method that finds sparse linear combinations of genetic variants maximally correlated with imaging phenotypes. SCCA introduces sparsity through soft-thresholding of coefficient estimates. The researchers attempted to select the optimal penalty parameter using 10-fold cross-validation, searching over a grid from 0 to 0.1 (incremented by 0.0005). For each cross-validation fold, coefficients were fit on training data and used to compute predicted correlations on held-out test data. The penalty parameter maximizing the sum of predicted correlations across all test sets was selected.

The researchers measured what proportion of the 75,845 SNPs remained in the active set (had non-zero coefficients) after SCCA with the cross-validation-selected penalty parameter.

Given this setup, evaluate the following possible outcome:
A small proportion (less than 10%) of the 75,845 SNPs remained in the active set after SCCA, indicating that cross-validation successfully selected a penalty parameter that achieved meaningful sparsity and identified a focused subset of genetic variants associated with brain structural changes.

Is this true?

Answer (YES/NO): NO